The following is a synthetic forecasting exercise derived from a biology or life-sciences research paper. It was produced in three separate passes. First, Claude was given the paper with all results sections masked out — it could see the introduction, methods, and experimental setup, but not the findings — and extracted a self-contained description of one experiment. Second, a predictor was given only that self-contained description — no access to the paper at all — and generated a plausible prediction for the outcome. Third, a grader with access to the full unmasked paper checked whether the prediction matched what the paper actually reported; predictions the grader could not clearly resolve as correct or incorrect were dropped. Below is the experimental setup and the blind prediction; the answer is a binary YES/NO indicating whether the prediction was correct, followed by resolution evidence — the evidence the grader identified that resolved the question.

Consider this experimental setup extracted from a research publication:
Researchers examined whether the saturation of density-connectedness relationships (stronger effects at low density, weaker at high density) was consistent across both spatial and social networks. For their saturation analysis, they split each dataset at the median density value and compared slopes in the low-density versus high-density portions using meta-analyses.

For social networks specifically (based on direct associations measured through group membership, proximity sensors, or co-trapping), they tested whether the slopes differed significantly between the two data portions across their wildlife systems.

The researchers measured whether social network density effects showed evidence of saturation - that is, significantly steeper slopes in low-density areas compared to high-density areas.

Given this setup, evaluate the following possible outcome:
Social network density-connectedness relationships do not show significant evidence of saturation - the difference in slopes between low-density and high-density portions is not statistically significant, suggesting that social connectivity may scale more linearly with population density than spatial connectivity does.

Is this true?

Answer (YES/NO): NO